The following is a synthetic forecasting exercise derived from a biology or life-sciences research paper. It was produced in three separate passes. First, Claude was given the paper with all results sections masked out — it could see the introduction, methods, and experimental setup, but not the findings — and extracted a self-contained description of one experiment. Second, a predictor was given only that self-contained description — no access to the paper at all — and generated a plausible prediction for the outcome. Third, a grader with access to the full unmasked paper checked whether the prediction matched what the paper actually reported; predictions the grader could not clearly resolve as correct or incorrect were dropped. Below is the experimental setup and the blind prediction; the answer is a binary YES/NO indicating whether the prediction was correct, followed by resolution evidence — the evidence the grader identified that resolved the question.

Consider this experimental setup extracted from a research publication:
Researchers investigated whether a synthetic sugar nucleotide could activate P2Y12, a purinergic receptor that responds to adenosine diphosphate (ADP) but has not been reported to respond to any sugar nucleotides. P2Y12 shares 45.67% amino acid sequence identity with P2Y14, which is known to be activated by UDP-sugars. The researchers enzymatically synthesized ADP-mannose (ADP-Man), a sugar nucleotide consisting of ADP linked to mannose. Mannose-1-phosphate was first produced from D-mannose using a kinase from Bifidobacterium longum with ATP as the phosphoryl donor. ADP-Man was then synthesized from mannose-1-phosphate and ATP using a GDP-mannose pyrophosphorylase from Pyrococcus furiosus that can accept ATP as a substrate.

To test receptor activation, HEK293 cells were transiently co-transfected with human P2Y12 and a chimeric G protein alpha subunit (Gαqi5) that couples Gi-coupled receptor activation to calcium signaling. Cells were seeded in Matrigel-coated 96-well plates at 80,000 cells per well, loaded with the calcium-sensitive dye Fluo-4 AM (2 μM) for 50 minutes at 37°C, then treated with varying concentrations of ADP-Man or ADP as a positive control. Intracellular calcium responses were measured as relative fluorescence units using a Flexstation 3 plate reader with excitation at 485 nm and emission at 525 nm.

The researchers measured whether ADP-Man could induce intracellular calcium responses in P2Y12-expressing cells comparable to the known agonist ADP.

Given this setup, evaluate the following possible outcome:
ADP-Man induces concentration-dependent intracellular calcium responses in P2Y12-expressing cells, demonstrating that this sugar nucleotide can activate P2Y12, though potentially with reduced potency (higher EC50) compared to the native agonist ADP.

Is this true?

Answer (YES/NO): YES